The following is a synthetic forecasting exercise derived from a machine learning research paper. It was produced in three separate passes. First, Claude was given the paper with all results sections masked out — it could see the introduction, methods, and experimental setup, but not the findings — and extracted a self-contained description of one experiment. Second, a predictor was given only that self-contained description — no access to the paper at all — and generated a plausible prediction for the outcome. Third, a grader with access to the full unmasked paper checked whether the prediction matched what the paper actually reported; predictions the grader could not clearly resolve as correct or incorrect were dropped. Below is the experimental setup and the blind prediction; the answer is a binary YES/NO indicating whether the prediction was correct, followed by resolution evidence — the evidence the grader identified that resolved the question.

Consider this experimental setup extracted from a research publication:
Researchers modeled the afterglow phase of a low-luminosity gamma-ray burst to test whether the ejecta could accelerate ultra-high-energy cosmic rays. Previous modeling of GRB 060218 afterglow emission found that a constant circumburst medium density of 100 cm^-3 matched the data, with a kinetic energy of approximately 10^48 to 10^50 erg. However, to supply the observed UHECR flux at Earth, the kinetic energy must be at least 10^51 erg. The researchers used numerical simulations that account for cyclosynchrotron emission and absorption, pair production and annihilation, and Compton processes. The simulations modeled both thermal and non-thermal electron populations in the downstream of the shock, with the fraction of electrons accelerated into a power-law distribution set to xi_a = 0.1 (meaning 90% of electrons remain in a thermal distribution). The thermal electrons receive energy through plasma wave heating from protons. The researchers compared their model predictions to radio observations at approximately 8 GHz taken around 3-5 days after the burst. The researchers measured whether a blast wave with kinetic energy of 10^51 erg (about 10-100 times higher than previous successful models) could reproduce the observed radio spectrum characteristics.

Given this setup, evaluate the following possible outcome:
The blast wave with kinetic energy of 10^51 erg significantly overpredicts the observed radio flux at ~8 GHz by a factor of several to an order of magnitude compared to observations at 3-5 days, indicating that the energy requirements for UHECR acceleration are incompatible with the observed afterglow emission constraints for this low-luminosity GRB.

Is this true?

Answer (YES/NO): NO